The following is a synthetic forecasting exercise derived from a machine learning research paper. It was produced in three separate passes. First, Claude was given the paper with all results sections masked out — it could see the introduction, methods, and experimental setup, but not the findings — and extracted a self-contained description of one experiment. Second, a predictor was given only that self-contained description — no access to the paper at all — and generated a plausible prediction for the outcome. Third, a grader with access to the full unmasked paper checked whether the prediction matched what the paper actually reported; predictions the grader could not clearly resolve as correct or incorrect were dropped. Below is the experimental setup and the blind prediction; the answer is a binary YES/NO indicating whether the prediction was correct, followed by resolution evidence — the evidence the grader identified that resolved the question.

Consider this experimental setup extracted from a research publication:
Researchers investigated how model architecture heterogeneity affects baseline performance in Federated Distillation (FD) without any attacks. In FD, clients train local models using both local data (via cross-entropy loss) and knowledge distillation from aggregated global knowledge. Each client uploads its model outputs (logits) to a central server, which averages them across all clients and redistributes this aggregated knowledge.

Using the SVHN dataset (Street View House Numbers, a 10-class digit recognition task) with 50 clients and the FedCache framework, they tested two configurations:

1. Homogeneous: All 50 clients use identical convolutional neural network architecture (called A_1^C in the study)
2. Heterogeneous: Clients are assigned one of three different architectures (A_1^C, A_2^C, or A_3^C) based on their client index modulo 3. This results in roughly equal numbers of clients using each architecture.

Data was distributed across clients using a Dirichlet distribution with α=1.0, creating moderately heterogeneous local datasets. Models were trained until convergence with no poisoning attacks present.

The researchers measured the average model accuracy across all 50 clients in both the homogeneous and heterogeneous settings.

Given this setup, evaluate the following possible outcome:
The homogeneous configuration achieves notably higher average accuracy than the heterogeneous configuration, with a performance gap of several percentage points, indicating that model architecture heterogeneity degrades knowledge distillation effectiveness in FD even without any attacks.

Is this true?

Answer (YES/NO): NO